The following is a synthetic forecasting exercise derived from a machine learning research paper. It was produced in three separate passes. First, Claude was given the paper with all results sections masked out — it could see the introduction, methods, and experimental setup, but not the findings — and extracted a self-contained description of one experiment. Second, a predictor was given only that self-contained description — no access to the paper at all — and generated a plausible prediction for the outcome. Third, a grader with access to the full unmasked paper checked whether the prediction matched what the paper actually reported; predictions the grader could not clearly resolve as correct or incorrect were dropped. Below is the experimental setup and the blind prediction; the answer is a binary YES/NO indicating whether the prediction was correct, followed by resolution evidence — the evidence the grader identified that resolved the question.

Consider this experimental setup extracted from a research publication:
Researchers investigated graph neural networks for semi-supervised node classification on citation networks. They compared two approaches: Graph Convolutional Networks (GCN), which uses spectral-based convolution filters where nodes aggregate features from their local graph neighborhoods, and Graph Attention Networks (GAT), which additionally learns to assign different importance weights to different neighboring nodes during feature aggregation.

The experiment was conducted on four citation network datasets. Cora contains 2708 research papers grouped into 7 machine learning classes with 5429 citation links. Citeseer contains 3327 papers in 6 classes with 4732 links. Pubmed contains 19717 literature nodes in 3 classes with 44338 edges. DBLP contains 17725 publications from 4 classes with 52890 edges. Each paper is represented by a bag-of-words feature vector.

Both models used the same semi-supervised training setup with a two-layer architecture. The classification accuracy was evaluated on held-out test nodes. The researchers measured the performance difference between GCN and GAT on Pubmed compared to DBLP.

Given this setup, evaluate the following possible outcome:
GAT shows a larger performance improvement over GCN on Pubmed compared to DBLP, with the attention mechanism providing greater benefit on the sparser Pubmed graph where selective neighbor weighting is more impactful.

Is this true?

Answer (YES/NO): NO